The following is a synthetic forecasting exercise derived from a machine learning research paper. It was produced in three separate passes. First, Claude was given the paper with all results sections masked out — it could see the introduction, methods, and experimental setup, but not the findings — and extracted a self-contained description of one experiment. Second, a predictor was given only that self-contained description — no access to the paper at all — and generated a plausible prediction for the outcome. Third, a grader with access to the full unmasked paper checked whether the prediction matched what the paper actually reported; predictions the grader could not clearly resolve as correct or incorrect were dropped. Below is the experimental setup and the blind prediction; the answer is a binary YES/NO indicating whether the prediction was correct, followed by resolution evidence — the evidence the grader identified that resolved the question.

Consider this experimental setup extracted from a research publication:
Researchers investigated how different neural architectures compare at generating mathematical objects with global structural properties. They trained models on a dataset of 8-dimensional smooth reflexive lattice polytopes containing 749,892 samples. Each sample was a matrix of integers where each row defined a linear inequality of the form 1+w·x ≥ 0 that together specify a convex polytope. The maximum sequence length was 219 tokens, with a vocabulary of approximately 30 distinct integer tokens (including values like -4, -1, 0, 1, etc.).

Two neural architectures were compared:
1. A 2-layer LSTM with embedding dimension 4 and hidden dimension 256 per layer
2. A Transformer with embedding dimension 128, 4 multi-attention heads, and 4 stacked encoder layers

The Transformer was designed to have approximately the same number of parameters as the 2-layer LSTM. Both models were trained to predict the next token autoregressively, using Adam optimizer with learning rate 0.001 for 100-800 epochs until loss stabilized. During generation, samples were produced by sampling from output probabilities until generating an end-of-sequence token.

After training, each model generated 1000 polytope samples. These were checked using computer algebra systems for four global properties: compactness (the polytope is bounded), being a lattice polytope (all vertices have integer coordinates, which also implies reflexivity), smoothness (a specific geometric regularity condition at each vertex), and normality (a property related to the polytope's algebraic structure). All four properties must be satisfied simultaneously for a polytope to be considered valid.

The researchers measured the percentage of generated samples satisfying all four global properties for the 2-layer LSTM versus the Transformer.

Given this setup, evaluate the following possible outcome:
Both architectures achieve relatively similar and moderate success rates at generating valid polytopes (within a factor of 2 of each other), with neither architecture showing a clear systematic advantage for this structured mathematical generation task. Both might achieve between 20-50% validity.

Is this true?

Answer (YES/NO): NO